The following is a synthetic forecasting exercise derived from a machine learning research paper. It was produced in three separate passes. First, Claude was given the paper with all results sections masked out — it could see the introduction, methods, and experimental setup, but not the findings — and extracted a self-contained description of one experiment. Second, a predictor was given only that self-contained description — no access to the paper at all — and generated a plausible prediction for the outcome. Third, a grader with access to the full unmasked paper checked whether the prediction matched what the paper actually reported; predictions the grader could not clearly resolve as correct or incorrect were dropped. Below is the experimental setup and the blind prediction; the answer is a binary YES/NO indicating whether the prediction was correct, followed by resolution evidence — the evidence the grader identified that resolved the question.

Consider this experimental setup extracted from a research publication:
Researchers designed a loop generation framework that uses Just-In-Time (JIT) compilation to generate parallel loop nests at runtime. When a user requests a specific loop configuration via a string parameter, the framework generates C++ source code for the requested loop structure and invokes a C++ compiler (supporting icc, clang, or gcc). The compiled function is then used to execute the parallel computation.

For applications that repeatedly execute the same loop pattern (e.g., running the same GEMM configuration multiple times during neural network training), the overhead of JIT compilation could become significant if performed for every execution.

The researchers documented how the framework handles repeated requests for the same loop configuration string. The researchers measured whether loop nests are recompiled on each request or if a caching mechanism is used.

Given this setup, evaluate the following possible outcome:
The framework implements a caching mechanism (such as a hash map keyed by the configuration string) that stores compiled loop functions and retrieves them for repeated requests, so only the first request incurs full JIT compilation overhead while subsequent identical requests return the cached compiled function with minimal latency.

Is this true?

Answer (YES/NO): YES